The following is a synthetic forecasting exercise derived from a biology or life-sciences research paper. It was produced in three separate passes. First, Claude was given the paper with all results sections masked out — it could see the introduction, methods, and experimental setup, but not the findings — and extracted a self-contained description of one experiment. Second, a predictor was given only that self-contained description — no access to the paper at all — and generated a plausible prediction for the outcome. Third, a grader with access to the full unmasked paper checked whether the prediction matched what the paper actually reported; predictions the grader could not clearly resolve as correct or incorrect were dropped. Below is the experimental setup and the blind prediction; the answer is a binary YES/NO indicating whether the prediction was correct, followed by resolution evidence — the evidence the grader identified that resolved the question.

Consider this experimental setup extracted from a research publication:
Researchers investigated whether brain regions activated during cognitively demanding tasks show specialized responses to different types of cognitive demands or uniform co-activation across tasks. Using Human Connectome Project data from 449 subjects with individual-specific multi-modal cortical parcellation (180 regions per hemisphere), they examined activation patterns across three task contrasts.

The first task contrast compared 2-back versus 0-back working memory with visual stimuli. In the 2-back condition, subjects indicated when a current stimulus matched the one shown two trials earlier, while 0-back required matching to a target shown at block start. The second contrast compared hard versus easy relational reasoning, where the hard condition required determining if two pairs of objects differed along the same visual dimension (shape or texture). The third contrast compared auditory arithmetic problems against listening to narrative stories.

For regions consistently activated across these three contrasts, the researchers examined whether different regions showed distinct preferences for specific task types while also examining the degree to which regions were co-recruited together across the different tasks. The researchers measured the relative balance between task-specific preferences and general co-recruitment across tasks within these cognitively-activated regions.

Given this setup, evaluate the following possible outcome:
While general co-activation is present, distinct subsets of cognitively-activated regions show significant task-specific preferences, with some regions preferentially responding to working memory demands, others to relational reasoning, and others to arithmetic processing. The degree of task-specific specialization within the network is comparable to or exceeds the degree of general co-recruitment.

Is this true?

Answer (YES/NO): NO